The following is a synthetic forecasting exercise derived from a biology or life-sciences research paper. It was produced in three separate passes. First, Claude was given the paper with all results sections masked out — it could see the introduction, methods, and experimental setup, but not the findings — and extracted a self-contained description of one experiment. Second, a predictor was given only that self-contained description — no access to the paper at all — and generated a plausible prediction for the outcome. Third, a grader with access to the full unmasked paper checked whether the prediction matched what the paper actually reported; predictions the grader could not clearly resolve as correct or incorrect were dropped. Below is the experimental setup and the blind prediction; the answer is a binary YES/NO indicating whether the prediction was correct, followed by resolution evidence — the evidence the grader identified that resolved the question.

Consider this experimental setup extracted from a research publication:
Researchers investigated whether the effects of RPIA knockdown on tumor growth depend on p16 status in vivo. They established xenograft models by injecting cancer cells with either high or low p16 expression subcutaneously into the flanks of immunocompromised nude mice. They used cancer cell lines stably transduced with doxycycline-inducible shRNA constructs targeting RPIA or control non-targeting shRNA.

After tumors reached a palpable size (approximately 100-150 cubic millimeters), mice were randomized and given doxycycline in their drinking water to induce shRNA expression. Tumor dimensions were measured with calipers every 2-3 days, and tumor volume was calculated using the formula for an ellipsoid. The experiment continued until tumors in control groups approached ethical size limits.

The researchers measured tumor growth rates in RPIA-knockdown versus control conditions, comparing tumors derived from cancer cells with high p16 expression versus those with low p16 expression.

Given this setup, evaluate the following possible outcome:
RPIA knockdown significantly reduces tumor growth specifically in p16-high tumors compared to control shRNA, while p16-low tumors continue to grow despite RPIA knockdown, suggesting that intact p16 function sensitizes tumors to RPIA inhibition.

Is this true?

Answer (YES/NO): NO